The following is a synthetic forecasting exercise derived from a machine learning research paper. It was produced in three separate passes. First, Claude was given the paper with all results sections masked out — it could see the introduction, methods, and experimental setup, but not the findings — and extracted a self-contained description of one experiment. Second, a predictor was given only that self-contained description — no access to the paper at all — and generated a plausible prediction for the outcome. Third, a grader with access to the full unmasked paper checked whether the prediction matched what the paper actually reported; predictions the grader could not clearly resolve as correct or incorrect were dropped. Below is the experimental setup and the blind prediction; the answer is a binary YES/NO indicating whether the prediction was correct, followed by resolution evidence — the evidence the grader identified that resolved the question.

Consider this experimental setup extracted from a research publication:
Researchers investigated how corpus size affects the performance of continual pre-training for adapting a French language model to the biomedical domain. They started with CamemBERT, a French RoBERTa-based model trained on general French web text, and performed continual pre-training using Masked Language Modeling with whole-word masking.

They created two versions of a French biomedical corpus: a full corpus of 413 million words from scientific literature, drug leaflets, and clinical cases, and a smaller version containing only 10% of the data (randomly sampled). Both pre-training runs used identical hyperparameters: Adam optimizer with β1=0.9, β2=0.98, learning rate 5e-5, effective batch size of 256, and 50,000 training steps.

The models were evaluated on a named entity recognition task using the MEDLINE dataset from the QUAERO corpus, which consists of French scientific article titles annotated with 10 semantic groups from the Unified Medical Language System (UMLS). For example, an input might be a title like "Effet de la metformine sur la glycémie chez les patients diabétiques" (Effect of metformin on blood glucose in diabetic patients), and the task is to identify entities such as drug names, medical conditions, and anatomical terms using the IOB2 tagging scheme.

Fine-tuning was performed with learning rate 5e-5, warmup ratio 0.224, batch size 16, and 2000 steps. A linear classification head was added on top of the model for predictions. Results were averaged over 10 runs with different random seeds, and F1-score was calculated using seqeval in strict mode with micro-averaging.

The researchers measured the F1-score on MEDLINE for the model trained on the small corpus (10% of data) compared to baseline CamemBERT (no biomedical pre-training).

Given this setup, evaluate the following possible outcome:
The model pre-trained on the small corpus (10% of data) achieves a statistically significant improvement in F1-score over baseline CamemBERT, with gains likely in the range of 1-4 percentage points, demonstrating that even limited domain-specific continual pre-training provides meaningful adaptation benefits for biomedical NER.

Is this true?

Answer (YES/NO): NO